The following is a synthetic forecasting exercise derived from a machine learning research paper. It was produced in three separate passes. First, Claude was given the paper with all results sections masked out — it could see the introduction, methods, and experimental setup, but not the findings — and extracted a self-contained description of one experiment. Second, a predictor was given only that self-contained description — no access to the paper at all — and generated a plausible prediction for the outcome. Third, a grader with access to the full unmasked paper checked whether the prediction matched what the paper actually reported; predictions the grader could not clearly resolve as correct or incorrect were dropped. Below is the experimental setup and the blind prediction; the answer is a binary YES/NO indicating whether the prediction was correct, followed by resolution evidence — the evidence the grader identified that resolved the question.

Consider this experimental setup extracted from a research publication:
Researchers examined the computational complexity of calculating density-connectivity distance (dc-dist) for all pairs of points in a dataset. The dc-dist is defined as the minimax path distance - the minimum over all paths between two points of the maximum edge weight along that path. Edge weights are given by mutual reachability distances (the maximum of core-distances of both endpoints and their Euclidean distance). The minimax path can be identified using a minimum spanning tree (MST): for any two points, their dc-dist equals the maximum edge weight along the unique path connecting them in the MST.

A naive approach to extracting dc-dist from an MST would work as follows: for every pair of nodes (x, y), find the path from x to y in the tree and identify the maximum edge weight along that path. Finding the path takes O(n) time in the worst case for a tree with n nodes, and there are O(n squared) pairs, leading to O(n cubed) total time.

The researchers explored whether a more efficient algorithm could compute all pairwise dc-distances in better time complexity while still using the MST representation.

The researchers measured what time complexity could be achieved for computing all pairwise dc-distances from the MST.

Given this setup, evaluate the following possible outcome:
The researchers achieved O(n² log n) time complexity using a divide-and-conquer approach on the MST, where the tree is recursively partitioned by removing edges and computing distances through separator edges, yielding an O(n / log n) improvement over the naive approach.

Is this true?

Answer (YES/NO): NO